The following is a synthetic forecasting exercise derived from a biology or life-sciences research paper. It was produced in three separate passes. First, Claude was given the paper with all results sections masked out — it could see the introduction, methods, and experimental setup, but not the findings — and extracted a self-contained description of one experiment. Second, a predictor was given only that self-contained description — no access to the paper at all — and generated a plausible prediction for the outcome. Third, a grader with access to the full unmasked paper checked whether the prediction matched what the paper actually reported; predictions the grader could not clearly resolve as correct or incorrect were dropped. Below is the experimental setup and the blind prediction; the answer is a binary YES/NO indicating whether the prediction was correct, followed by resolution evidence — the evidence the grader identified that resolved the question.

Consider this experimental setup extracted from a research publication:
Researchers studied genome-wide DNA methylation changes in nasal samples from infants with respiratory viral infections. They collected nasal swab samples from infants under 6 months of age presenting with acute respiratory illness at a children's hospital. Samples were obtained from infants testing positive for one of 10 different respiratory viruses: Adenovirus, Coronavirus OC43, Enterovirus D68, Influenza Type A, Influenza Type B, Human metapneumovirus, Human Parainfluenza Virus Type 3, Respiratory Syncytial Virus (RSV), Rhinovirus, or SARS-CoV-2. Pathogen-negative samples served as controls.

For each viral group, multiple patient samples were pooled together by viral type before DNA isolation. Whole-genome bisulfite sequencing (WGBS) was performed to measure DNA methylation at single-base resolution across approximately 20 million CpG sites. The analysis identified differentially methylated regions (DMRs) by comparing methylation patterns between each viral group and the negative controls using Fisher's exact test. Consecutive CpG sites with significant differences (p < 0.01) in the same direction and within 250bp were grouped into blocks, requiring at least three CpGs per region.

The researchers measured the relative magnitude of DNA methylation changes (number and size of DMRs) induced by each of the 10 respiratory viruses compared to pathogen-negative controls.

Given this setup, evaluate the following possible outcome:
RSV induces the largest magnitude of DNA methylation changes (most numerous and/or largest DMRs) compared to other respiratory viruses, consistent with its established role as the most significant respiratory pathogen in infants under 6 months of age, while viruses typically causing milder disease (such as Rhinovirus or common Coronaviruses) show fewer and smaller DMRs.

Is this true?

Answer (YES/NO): NO